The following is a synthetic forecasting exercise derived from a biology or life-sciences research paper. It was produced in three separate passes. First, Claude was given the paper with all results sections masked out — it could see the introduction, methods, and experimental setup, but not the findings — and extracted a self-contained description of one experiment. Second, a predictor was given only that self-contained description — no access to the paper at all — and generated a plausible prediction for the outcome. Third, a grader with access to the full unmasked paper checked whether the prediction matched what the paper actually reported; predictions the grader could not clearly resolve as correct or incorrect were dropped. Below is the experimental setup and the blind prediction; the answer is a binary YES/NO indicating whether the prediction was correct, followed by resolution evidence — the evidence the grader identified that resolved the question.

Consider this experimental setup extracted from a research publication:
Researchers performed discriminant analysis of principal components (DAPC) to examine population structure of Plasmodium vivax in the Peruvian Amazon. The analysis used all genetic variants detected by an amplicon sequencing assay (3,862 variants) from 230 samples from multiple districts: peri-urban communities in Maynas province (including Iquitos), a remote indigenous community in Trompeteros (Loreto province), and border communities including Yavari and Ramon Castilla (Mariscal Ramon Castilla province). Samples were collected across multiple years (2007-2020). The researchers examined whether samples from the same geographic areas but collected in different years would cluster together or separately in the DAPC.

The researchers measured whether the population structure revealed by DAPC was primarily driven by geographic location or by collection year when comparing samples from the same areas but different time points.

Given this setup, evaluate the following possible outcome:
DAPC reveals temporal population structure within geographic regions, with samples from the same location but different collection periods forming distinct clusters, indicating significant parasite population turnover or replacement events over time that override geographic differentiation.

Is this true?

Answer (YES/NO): NO